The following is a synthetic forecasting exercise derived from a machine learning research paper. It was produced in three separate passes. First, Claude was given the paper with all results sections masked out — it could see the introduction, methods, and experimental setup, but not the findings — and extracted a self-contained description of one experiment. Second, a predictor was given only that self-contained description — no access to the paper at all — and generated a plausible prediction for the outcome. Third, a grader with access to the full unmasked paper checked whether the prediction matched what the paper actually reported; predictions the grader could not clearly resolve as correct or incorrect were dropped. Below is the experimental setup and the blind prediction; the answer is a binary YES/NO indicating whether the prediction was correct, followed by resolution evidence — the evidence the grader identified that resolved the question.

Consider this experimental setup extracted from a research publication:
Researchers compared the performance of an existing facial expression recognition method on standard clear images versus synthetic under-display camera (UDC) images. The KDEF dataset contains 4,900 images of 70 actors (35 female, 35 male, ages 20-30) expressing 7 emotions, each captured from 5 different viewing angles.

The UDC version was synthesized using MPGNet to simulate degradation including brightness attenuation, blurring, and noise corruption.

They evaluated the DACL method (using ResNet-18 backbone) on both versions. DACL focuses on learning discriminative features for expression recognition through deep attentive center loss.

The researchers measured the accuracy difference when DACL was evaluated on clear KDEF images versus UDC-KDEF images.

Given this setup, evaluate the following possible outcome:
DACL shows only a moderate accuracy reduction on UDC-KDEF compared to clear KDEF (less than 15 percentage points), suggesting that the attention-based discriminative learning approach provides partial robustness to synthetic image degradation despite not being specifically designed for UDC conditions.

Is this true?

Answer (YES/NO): YES